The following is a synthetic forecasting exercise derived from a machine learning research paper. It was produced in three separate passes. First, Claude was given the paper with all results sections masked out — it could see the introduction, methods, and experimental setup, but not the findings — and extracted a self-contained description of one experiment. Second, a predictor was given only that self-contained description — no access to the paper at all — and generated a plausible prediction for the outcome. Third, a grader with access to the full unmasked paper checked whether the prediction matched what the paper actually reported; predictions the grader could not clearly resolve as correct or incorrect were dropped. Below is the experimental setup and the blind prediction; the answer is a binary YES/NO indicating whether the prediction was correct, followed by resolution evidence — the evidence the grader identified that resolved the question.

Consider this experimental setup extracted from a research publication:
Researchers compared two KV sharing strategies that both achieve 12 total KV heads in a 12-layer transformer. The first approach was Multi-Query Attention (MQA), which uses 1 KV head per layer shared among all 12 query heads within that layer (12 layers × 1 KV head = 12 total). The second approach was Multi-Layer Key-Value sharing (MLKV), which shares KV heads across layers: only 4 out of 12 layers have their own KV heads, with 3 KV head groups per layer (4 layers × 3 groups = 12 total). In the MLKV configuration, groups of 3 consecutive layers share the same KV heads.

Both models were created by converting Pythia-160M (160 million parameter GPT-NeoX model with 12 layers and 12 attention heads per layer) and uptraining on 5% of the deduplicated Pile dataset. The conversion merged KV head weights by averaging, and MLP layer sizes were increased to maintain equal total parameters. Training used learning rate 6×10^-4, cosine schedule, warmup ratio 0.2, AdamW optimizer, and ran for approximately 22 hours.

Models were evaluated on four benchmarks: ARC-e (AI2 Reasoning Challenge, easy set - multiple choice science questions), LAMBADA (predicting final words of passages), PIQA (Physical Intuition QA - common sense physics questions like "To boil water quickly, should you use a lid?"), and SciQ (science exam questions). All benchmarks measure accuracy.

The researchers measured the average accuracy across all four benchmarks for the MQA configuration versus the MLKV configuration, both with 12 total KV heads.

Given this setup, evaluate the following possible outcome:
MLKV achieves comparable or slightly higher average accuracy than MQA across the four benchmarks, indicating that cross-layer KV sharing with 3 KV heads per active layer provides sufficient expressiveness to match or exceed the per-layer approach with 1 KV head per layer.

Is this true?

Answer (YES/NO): NO